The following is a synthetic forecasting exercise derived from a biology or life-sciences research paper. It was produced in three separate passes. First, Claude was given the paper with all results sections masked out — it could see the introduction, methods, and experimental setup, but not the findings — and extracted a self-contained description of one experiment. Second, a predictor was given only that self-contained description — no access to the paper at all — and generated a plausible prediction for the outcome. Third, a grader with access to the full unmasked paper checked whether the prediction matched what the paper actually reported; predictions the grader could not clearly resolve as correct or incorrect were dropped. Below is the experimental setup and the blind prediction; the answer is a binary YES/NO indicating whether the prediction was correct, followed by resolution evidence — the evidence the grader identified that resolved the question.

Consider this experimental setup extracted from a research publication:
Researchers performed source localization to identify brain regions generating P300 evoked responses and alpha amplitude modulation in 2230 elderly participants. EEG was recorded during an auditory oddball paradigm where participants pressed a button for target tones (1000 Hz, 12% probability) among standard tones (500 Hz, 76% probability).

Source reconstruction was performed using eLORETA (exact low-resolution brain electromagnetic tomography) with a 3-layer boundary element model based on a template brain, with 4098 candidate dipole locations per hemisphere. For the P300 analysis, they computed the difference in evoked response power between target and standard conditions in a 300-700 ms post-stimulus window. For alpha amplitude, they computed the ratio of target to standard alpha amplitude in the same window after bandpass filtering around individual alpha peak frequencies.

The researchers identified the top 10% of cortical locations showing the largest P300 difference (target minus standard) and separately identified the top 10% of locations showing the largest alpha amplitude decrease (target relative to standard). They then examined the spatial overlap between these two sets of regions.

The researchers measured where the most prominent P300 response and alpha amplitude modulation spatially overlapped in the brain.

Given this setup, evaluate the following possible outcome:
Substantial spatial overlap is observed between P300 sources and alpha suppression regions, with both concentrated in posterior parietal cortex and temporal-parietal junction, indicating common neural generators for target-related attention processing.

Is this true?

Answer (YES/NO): NO